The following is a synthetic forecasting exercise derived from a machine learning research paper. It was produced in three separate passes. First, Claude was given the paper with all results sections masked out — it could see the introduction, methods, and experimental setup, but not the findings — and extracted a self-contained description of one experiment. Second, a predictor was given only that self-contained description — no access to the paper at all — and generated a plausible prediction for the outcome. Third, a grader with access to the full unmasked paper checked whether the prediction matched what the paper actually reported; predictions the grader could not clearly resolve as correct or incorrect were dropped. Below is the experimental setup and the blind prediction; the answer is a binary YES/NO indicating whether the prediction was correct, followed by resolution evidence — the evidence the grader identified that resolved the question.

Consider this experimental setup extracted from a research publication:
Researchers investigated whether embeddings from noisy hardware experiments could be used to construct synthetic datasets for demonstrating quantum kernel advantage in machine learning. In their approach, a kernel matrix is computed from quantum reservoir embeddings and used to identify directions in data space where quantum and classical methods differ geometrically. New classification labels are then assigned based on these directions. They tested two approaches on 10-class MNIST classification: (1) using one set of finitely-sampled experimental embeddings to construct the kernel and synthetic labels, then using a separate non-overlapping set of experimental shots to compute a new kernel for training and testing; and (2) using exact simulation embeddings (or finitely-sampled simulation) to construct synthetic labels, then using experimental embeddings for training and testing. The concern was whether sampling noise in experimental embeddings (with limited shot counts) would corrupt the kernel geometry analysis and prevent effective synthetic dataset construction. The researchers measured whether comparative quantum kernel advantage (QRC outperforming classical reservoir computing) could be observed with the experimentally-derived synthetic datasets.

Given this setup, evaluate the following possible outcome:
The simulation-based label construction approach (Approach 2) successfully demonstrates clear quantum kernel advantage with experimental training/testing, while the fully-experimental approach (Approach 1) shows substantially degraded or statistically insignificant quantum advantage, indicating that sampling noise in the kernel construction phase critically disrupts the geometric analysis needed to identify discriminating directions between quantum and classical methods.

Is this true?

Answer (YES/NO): NO